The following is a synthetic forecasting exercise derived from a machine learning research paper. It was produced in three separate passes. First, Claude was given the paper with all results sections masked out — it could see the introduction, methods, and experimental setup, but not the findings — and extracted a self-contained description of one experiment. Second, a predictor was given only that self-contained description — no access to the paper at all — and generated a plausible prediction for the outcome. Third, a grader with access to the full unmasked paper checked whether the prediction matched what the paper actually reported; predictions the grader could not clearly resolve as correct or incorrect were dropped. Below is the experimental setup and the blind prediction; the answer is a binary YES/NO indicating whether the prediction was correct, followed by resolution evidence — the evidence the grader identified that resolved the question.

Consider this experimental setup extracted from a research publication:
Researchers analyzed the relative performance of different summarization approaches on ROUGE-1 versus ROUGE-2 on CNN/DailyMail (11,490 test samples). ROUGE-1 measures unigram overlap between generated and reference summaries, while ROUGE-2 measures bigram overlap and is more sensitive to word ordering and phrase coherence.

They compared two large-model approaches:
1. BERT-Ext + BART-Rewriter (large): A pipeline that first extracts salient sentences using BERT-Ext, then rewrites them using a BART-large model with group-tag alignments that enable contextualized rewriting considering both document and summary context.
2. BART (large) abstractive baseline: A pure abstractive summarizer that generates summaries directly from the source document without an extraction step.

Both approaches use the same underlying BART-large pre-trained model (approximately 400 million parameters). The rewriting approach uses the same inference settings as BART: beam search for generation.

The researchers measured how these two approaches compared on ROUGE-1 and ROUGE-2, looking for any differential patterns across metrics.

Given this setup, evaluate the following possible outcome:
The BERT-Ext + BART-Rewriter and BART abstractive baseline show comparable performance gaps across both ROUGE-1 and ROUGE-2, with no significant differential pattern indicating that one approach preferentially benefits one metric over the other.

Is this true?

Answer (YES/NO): NO